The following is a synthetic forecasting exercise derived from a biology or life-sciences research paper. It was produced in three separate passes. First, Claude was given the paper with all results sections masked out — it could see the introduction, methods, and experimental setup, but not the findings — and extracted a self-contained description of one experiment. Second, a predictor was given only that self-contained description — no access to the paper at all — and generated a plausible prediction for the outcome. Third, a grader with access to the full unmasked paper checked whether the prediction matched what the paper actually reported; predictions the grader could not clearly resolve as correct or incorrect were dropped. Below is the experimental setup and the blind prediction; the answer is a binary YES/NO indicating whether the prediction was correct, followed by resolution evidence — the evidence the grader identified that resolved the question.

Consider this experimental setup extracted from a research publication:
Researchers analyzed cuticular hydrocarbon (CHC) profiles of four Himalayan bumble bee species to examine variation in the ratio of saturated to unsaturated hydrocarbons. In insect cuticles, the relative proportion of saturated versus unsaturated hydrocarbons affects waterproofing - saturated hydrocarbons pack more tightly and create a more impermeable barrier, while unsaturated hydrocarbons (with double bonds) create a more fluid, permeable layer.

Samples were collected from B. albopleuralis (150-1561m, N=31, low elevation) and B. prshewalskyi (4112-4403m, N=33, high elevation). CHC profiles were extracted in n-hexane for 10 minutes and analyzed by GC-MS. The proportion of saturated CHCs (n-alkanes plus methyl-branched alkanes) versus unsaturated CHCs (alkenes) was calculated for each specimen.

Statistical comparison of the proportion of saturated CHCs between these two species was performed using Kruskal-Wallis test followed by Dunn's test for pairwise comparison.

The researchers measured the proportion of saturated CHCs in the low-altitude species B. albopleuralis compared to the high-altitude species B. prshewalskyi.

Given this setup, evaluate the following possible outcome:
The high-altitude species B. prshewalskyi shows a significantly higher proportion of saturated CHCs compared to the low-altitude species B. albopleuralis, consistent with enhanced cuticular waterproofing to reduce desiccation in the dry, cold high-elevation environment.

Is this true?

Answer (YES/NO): YES